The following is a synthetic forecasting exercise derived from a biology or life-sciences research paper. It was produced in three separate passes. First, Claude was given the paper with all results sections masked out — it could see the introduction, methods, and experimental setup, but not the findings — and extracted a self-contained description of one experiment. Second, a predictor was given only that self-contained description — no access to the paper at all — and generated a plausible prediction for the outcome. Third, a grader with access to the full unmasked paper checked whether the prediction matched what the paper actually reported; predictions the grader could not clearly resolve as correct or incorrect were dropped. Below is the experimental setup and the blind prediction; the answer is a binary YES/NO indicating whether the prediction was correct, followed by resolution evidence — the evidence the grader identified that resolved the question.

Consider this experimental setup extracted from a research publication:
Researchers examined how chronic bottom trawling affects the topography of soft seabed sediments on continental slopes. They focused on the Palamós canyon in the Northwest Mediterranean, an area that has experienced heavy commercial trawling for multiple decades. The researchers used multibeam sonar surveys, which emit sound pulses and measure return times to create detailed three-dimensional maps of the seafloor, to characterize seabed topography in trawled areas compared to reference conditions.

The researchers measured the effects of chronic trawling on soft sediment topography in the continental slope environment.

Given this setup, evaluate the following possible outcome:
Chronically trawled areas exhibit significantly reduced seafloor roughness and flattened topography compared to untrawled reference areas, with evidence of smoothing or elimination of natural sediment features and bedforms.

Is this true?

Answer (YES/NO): YES